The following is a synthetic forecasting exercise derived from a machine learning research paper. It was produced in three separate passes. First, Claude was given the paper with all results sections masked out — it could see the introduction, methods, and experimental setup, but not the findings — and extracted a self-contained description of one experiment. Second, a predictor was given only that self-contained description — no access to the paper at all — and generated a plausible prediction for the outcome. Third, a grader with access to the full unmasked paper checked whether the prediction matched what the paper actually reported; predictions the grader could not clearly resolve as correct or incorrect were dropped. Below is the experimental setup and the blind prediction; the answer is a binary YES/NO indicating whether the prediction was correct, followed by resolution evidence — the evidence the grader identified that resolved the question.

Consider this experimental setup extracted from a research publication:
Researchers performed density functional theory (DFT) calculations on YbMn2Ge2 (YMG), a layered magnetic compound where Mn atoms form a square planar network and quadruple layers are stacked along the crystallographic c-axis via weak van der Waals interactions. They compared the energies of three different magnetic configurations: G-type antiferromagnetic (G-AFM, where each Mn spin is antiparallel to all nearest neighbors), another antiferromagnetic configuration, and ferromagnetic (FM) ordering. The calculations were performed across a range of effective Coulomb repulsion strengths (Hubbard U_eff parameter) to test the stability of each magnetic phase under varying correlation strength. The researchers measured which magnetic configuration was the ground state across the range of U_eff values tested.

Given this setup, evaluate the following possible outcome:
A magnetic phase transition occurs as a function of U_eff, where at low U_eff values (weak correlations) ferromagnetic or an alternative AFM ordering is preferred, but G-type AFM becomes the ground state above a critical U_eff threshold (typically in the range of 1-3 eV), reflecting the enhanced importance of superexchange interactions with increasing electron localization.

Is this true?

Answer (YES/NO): NO